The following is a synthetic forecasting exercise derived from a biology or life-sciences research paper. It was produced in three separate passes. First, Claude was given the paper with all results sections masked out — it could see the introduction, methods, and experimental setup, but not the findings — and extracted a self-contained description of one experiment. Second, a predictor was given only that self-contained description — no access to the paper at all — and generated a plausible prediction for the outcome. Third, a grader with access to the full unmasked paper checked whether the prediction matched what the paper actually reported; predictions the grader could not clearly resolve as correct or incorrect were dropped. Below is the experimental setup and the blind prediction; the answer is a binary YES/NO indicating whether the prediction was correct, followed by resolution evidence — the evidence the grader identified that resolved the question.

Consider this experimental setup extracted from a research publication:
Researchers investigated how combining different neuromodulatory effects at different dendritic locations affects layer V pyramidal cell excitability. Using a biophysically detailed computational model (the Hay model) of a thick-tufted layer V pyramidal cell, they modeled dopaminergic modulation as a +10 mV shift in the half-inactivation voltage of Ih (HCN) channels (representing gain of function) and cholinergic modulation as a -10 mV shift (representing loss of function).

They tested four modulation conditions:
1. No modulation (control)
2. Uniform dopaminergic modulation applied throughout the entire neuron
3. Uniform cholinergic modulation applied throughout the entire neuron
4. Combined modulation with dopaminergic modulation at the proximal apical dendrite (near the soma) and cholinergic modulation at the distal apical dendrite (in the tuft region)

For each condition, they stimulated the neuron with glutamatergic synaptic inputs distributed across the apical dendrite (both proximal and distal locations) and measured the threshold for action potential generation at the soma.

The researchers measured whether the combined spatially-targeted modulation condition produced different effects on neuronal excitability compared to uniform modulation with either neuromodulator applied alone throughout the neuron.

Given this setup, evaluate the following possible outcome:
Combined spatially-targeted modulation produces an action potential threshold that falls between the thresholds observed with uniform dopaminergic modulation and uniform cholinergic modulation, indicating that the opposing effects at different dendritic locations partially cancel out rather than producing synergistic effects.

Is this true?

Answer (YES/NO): NO